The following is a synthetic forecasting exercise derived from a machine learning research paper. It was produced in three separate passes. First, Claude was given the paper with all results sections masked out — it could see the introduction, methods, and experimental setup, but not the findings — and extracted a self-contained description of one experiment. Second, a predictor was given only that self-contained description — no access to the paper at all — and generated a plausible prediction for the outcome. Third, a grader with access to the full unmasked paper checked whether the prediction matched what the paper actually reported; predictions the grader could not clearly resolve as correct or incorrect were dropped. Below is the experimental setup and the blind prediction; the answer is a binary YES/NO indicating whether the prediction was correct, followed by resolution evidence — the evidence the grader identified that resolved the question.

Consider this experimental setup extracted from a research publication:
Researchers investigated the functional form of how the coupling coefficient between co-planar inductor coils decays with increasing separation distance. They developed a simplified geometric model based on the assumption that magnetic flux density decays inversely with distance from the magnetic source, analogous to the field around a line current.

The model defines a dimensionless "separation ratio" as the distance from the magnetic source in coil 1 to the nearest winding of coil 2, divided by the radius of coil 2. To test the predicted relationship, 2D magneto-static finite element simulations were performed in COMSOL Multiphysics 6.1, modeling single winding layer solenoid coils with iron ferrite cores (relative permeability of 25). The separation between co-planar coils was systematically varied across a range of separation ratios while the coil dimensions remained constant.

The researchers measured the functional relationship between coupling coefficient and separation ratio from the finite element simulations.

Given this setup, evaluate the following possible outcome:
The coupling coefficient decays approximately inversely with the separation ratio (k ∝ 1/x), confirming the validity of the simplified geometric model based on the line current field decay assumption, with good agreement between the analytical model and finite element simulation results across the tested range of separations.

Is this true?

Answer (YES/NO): NO